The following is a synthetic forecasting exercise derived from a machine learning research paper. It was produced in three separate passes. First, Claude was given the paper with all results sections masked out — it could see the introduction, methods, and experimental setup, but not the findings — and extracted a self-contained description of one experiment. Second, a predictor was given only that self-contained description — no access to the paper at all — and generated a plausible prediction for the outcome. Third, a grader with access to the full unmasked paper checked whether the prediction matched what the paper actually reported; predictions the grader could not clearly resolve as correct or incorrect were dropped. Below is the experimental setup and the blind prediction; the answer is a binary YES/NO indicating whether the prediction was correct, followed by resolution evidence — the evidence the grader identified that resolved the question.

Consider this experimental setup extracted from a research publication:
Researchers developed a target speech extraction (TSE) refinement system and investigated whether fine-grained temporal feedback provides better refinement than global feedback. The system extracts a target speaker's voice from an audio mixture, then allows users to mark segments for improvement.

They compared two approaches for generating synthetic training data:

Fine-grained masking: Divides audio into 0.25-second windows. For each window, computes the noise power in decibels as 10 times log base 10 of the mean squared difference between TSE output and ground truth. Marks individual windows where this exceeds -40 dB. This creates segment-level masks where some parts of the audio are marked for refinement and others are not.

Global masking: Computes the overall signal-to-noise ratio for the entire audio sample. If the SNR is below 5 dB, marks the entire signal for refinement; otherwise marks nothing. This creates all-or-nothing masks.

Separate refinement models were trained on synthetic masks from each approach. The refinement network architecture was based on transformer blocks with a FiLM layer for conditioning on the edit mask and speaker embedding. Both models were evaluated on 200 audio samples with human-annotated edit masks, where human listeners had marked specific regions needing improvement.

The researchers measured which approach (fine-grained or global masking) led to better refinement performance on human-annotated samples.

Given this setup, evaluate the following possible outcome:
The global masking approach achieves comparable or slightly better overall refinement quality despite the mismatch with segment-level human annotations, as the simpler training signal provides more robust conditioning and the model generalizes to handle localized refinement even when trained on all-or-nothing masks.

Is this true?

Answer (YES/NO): NO